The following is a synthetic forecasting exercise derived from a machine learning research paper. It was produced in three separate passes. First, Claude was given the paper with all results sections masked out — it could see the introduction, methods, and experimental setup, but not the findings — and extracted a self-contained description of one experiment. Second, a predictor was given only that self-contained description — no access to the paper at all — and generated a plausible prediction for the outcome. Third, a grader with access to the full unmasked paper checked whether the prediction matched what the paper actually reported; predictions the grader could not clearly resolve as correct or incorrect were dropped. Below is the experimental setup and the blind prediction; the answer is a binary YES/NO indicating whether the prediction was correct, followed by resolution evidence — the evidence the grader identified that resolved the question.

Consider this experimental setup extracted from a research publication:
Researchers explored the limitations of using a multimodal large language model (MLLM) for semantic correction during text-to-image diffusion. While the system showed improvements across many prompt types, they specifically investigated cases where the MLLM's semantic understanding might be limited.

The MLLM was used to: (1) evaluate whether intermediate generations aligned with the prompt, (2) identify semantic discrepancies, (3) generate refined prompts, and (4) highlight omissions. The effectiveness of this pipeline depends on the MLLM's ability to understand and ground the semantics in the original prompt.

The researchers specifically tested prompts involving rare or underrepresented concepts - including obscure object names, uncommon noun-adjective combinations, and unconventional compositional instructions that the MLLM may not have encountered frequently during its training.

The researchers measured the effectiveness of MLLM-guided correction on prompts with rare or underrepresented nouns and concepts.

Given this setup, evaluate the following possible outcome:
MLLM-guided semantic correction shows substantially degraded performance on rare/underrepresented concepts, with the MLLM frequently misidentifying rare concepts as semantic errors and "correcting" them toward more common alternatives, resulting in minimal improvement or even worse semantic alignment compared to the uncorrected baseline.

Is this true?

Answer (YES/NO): NO